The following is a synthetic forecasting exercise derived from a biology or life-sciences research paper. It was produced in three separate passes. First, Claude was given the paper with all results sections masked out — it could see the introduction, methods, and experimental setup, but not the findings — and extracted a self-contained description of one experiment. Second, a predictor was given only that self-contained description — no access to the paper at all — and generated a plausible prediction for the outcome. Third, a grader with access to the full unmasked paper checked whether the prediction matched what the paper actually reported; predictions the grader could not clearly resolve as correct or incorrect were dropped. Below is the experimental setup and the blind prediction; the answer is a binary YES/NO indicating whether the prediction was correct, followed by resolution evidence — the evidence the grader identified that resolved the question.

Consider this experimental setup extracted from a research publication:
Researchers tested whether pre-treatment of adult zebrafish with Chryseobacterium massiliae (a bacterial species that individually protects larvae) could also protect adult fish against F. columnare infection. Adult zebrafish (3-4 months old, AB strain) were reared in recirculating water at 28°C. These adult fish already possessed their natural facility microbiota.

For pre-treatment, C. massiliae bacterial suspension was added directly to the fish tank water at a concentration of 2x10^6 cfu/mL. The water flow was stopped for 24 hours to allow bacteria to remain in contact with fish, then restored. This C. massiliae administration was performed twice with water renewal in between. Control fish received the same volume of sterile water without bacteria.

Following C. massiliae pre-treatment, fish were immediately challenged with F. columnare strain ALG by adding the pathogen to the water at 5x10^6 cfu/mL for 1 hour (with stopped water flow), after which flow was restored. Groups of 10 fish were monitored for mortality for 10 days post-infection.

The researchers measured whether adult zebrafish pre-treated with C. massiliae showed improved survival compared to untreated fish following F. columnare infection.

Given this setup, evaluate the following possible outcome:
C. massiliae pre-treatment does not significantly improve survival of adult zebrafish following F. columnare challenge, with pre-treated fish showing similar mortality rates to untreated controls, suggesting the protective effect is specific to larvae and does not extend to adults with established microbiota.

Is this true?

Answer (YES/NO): NO